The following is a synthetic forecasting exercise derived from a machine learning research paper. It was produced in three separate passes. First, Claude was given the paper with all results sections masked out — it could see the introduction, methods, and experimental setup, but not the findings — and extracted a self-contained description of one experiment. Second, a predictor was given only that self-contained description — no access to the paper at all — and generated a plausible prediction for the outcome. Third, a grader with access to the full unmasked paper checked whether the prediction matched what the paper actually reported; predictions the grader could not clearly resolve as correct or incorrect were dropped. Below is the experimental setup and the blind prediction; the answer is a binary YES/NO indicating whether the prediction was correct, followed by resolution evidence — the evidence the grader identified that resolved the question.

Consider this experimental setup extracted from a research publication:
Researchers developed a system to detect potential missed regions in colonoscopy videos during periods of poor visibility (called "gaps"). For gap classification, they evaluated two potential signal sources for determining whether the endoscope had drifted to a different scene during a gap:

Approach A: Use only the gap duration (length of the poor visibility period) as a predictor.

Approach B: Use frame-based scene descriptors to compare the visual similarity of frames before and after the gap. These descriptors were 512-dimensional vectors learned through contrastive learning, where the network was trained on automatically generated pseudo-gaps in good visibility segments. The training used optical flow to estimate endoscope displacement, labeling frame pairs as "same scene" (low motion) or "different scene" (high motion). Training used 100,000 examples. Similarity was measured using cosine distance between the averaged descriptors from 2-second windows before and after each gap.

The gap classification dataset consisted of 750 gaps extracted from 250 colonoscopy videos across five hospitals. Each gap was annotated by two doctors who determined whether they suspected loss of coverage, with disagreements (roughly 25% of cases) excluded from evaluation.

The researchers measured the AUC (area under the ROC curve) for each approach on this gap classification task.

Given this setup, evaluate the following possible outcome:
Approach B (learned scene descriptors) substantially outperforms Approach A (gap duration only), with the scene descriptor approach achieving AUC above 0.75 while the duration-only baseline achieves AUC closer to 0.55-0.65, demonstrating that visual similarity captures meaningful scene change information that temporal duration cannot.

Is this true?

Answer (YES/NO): YES